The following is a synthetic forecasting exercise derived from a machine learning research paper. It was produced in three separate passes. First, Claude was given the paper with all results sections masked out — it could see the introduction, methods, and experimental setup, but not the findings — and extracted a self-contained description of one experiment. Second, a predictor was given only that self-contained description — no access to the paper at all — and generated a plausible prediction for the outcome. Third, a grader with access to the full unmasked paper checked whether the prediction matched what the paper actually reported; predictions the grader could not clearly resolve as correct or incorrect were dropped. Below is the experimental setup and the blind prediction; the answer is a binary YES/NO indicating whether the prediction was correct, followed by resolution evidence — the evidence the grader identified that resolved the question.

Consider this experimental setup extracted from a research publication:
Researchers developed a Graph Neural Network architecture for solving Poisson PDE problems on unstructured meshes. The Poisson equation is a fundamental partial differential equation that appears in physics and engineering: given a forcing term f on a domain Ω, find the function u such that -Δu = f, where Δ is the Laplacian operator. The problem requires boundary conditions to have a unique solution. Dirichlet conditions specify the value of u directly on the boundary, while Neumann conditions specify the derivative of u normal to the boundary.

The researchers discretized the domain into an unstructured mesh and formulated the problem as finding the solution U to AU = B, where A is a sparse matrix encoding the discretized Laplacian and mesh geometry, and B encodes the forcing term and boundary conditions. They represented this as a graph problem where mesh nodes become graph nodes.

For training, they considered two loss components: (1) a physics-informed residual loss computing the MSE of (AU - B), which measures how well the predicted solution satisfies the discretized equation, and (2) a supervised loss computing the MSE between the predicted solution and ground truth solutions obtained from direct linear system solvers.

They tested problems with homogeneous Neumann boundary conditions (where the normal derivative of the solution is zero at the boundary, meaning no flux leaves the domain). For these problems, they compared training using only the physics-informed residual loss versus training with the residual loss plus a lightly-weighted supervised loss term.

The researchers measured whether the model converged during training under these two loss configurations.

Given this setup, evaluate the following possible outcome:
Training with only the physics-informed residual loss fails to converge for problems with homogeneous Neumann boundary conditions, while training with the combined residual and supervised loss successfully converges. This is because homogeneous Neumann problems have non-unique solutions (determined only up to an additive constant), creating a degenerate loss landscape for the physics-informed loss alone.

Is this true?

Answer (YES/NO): YES